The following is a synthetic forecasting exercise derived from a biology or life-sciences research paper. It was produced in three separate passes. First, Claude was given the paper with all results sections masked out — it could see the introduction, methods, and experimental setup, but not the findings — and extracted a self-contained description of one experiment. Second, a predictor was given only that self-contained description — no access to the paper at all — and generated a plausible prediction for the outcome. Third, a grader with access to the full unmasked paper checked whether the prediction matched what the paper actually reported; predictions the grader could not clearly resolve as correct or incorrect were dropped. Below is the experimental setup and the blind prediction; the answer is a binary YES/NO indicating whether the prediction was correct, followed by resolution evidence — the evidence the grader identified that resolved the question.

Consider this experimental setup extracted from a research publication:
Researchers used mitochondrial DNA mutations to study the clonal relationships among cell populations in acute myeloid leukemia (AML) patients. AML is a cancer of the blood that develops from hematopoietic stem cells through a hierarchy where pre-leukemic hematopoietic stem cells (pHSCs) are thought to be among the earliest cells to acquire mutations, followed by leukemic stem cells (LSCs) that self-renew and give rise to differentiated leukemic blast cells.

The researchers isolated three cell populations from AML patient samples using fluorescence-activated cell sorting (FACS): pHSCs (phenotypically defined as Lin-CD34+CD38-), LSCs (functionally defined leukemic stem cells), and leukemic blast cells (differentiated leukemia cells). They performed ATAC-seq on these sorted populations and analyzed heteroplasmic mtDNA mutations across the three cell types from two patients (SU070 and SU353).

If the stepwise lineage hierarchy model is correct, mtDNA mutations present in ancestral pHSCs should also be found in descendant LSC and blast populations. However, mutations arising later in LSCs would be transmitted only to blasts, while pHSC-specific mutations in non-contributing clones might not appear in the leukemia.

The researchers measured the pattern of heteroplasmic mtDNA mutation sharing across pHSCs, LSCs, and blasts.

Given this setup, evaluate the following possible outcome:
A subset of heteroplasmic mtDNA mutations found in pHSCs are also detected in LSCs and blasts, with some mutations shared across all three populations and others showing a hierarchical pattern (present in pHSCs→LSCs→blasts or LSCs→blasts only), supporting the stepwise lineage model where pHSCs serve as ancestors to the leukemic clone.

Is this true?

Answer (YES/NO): YES